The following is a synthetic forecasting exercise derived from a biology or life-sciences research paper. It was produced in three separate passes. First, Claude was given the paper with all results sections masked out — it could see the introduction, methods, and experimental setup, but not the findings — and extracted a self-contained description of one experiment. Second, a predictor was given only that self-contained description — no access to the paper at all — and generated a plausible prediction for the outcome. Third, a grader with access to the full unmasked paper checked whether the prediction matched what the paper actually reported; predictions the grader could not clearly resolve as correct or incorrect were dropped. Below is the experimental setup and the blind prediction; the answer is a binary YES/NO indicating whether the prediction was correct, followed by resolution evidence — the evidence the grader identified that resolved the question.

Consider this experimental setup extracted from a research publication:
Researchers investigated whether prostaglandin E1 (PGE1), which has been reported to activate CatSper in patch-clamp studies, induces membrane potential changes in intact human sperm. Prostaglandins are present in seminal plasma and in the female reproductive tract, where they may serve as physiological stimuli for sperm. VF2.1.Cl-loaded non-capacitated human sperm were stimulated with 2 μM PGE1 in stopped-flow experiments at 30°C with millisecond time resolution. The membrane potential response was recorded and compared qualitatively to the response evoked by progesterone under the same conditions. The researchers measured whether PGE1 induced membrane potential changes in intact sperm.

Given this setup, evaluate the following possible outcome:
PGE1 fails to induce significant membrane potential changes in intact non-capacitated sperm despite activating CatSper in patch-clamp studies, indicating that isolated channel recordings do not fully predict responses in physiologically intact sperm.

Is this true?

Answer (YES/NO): NO